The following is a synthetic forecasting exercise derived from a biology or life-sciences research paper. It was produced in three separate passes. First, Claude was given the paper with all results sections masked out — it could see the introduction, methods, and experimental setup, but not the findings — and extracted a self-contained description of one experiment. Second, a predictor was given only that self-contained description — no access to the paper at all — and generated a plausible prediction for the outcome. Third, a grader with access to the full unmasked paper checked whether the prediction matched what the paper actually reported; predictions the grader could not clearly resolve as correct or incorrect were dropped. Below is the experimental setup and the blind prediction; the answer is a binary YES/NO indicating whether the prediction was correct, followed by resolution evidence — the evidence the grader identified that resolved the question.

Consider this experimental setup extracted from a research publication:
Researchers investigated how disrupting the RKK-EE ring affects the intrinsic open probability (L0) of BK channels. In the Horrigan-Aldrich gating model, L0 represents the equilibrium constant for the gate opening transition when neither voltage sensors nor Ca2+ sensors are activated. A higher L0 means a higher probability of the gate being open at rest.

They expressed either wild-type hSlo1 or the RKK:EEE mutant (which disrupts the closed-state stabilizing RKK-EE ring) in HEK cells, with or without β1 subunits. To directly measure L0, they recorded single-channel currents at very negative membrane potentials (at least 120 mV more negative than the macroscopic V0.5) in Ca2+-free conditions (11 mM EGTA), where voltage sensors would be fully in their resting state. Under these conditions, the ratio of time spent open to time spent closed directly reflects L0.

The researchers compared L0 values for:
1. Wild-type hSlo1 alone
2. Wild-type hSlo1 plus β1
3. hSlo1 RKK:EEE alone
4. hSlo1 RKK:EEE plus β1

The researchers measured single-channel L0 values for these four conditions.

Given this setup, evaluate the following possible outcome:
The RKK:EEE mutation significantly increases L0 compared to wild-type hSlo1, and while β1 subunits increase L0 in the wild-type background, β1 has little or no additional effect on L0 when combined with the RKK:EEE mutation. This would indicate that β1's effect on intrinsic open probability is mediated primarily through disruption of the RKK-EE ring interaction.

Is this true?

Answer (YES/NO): NO